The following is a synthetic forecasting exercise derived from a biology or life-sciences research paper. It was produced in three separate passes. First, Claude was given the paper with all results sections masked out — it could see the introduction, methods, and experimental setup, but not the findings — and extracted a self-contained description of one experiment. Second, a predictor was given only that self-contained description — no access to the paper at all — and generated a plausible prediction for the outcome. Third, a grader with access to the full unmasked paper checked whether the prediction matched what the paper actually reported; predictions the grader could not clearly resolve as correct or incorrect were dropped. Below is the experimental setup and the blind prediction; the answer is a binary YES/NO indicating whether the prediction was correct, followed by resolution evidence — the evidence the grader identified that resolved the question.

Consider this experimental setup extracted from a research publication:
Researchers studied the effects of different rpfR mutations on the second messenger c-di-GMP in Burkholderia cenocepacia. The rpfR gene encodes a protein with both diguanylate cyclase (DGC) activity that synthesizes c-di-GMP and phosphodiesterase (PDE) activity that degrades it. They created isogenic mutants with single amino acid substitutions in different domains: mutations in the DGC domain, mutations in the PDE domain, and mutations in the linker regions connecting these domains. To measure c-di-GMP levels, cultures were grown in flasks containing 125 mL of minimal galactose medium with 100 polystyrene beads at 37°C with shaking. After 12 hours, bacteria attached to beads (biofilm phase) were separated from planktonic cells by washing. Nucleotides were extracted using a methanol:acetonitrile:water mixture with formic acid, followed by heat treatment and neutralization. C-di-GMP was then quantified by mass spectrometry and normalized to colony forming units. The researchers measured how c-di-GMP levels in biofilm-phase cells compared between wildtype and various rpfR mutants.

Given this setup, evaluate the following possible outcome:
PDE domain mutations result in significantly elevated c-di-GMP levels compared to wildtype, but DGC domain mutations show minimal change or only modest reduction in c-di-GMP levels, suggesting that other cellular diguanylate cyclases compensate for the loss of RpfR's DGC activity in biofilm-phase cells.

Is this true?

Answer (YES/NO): NO